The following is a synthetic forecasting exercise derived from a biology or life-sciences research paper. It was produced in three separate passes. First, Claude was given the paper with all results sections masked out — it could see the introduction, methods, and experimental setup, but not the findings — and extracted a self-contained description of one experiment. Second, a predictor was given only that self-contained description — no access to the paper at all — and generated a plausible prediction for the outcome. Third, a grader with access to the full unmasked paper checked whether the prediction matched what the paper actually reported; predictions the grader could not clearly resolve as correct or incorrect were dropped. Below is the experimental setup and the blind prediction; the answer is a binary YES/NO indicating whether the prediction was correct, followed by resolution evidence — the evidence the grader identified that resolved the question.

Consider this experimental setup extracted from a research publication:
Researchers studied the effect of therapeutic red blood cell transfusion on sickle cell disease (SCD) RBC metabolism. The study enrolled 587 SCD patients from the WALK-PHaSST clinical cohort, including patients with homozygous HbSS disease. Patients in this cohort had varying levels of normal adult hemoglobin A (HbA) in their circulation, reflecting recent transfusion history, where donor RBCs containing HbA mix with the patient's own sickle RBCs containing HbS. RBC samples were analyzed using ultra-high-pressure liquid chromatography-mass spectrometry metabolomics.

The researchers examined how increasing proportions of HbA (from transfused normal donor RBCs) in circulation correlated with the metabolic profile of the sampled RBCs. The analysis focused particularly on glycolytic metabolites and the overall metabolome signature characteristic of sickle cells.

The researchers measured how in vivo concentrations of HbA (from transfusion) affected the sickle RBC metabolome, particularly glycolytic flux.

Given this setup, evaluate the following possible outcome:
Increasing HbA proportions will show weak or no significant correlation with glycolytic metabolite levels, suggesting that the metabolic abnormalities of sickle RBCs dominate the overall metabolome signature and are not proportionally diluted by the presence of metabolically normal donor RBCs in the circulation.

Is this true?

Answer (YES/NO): NO